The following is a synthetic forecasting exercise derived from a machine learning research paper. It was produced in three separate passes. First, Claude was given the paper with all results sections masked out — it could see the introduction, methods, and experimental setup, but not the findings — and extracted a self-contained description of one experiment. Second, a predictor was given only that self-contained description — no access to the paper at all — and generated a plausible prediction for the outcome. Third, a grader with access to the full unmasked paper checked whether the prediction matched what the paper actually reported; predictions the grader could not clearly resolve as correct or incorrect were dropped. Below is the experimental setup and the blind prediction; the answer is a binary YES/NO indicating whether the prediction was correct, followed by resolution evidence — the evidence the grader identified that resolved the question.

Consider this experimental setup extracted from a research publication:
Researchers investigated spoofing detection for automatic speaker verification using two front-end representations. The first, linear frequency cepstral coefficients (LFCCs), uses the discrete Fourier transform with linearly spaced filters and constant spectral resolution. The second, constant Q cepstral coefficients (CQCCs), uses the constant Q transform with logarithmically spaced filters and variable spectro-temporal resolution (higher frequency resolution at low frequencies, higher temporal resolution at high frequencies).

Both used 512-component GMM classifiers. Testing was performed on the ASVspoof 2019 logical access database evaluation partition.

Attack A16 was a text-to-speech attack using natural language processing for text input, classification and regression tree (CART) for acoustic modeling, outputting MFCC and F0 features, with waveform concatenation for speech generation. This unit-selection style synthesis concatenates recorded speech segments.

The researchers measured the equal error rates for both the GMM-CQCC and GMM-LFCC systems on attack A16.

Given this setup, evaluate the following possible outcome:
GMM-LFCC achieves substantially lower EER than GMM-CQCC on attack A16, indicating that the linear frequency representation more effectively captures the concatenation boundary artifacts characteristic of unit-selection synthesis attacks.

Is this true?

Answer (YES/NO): NO